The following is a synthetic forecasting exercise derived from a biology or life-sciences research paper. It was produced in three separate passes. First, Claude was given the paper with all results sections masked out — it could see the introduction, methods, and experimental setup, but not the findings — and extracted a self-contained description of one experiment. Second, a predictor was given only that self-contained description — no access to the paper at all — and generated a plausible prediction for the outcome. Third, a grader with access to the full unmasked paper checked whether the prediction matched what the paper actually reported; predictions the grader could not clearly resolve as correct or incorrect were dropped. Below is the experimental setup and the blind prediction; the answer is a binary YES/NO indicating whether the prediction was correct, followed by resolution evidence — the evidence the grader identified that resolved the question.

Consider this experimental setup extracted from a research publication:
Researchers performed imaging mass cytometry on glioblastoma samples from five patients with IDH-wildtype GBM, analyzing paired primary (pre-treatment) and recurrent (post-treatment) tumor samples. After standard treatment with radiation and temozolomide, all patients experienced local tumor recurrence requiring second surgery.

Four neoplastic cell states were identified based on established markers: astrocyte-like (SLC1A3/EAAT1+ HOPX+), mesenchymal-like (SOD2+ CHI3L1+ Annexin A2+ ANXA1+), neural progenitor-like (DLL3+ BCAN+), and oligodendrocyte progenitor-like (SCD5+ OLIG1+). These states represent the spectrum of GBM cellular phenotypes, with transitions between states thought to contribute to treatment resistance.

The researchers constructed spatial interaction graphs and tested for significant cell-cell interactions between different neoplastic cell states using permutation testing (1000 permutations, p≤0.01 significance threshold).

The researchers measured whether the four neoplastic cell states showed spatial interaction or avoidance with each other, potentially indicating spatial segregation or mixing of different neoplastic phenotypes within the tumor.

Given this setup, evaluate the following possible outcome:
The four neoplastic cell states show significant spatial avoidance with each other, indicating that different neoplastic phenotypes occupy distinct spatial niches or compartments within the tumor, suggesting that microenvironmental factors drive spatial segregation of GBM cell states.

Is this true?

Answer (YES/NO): NO